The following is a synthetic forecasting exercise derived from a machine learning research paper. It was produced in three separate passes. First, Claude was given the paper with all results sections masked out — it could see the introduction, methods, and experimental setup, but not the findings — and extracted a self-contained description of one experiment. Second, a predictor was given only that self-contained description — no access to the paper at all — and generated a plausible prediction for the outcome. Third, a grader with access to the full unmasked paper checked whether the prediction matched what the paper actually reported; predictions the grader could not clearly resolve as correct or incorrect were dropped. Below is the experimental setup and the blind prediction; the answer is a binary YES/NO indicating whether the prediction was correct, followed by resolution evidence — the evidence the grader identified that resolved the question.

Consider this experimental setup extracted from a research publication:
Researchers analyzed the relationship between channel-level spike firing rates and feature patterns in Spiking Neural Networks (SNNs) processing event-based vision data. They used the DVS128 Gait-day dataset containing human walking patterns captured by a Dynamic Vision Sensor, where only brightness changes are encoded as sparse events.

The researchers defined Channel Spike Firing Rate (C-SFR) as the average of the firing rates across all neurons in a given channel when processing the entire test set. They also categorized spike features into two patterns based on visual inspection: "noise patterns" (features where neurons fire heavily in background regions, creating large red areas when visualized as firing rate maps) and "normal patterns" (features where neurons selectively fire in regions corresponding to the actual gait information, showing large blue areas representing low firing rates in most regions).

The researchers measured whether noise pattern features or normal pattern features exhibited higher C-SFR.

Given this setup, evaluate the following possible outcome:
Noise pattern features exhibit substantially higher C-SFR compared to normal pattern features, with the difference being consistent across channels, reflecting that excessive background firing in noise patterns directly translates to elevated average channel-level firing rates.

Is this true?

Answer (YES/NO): YES